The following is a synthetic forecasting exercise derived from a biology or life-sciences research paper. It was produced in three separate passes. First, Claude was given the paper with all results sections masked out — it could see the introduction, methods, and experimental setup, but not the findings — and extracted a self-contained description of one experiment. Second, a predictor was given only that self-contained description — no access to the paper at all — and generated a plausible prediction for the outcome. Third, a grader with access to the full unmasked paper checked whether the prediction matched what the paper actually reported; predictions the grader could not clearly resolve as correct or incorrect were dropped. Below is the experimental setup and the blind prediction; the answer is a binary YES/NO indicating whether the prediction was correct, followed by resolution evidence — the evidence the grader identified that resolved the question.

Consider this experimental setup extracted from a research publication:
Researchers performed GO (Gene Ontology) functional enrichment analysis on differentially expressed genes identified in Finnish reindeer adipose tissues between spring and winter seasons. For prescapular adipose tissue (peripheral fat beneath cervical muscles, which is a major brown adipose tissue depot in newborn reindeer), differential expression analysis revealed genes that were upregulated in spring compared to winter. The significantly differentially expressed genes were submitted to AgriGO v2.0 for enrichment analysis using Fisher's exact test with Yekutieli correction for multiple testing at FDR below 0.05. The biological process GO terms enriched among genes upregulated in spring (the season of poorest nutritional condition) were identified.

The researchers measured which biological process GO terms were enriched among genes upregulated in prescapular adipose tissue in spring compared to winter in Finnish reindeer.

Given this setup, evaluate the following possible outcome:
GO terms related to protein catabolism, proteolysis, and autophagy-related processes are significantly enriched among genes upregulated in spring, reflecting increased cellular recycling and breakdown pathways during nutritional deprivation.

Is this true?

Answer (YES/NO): NO